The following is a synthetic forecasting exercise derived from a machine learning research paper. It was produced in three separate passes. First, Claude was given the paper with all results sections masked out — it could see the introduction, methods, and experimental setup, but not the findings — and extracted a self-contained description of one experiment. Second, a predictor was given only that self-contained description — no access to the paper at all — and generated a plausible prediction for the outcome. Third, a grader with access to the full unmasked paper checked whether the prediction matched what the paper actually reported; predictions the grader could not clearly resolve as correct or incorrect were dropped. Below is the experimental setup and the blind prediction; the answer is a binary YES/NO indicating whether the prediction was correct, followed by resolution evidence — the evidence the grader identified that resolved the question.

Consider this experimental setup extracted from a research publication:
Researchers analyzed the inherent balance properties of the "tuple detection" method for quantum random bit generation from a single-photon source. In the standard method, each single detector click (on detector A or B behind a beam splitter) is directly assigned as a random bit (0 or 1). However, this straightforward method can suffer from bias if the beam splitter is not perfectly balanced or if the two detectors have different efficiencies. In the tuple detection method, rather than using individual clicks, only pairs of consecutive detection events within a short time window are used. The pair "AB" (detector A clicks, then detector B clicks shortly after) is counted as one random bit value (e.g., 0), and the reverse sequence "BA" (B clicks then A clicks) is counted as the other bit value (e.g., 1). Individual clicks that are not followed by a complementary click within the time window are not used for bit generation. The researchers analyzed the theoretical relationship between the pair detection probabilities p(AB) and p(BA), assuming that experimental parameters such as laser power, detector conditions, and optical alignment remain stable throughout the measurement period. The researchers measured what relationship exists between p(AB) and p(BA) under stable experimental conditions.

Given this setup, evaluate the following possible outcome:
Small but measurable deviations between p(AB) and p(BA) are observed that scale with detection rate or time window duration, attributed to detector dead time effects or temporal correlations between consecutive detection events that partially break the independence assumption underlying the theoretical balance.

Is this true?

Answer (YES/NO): NO